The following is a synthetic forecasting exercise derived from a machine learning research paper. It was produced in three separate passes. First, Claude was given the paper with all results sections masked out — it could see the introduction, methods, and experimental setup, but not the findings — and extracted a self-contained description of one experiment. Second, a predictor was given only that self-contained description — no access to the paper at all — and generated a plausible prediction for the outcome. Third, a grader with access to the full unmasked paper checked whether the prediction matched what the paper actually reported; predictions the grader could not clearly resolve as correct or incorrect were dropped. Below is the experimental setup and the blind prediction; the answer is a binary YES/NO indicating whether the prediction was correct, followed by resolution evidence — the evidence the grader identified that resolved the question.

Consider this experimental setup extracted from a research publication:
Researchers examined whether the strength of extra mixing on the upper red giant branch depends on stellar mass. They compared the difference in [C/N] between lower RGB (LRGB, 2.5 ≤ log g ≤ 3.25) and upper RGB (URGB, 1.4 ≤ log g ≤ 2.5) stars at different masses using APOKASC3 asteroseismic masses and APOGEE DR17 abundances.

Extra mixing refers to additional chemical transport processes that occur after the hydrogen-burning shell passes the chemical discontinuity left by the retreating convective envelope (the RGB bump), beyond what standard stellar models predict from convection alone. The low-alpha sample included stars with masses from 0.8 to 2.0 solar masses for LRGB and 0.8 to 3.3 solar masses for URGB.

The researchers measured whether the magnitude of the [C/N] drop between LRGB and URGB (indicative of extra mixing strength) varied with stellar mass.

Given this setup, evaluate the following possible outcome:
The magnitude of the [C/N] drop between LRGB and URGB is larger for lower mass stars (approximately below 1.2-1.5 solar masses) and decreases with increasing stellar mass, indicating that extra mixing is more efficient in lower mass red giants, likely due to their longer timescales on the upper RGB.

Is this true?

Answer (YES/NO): NO